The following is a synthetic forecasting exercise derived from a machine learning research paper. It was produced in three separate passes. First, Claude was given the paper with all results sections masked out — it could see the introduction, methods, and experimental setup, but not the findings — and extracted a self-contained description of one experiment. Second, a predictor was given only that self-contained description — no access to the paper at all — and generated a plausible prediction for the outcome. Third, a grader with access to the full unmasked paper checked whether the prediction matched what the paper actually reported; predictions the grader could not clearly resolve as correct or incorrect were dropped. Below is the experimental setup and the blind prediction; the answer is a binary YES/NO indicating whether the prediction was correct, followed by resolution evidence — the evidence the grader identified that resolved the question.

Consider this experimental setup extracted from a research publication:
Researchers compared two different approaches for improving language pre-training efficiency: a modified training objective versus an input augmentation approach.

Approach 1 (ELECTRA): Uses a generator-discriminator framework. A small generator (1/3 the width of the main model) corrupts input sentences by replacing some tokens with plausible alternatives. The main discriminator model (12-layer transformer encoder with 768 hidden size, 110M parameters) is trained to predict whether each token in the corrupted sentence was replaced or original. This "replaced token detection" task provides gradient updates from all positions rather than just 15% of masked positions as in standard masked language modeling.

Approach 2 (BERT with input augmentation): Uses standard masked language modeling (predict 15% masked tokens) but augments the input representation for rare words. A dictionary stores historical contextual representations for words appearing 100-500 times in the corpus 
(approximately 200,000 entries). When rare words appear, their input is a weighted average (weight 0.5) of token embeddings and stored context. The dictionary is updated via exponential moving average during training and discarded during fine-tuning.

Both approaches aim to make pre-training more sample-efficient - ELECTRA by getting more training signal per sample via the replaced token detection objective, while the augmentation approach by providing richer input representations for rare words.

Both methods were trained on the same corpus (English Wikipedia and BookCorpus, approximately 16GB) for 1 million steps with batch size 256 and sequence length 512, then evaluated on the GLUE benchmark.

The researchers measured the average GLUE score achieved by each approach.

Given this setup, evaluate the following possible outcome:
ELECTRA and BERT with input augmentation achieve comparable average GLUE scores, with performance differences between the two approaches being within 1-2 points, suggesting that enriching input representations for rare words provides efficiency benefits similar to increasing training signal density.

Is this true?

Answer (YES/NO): NO